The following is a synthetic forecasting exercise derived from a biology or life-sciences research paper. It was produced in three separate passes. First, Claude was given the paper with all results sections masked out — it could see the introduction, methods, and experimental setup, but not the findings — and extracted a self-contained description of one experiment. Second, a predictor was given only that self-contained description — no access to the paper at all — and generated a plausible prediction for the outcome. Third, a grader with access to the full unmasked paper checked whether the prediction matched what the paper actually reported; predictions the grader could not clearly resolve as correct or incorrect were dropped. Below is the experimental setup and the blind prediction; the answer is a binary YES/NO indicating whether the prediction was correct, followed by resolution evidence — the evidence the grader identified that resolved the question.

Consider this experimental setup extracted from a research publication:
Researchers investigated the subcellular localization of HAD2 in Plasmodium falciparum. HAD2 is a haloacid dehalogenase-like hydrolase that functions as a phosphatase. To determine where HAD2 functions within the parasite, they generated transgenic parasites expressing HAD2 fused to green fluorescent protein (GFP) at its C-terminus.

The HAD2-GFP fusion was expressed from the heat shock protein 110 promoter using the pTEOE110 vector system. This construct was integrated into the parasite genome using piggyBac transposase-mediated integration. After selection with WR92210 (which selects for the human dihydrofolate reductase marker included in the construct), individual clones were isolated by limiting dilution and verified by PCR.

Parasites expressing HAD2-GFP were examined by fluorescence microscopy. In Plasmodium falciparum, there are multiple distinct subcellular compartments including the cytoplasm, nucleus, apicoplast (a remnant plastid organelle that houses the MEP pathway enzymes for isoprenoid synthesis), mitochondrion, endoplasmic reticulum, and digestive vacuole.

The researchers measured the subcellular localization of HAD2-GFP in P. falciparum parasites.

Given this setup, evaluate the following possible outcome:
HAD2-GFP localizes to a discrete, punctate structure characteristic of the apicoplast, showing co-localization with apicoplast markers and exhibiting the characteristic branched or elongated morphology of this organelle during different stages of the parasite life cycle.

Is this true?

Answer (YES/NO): NO